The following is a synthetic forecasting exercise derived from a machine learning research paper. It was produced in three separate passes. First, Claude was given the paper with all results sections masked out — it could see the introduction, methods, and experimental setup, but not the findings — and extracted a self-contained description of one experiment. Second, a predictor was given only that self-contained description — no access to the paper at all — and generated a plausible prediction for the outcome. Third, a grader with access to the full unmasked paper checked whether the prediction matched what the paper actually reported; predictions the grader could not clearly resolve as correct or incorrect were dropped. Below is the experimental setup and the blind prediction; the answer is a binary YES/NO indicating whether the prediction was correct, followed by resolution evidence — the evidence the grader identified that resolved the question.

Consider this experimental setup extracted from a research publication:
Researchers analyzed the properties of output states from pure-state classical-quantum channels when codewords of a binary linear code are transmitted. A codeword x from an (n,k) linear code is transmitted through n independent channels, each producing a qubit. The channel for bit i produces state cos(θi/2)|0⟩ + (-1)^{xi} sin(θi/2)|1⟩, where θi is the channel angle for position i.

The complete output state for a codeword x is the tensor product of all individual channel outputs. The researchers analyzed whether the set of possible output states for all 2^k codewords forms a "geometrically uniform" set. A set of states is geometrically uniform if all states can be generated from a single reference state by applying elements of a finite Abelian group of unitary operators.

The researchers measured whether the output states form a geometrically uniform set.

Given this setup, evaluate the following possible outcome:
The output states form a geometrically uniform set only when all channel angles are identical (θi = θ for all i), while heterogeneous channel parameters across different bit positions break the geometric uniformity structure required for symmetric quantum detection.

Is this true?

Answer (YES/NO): NO